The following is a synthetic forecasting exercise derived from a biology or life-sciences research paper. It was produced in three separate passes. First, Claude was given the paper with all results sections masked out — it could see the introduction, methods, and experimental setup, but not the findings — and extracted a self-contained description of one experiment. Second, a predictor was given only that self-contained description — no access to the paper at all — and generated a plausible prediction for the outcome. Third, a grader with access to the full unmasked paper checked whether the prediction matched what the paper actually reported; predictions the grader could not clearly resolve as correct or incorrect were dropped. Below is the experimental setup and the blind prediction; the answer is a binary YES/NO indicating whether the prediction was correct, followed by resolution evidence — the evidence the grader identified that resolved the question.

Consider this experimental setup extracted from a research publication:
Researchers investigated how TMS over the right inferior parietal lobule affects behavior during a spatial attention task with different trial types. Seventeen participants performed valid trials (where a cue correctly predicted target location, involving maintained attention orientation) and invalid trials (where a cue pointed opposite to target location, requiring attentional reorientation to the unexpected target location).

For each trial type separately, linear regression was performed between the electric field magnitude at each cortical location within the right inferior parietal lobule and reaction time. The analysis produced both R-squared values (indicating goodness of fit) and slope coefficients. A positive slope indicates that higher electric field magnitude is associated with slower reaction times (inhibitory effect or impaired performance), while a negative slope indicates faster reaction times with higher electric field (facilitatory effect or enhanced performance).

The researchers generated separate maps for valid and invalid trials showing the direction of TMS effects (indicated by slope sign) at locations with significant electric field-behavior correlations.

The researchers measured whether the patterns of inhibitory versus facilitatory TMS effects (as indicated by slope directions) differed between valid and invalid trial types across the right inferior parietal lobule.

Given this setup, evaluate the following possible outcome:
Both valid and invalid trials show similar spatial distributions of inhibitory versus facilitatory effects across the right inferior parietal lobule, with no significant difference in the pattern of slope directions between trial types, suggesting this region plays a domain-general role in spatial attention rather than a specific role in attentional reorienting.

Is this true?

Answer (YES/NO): NO